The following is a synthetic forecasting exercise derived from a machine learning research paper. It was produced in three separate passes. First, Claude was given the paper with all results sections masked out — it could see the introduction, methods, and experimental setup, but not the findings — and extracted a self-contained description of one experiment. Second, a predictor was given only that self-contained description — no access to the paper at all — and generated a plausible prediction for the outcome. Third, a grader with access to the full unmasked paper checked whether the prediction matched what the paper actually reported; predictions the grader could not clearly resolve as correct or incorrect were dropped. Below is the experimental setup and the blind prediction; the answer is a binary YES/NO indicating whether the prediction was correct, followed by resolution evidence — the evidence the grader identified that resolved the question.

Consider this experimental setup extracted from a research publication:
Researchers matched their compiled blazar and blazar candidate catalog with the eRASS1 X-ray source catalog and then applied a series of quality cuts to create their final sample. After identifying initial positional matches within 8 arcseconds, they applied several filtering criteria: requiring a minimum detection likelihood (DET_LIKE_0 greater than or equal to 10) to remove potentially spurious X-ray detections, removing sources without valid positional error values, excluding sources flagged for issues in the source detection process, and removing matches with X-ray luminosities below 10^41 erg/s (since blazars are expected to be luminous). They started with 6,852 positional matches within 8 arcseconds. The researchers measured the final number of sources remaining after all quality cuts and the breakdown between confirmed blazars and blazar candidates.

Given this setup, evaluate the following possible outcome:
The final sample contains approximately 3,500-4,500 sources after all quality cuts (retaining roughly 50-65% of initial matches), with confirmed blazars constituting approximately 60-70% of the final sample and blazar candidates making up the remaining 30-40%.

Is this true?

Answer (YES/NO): NO